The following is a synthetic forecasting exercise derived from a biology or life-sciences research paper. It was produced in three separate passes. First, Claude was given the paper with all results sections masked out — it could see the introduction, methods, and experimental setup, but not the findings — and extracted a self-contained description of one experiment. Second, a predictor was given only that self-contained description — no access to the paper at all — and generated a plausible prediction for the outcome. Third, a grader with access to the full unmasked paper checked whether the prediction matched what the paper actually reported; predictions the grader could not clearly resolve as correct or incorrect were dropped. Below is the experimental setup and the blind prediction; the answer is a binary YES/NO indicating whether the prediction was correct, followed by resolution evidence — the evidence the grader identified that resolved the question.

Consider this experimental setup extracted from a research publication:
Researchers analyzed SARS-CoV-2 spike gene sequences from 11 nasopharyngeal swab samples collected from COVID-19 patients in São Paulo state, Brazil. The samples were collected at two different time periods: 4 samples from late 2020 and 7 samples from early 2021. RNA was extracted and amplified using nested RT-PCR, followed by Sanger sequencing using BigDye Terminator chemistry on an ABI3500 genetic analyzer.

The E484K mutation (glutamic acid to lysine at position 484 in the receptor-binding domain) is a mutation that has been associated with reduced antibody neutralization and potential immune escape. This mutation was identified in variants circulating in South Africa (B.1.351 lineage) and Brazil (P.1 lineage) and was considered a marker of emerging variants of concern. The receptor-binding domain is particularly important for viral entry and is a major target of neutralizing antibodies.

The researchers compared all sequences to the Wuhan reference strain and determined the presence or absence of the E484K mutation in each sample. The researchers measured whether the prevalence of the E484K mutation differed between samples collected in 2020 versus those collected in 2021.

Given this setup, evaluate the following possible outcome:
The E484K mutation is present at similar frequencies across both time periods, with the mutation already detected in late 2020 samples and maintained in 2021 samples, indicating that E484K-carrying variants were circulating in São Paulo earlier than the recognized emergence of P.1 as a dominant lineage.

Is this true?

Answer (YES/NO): NO